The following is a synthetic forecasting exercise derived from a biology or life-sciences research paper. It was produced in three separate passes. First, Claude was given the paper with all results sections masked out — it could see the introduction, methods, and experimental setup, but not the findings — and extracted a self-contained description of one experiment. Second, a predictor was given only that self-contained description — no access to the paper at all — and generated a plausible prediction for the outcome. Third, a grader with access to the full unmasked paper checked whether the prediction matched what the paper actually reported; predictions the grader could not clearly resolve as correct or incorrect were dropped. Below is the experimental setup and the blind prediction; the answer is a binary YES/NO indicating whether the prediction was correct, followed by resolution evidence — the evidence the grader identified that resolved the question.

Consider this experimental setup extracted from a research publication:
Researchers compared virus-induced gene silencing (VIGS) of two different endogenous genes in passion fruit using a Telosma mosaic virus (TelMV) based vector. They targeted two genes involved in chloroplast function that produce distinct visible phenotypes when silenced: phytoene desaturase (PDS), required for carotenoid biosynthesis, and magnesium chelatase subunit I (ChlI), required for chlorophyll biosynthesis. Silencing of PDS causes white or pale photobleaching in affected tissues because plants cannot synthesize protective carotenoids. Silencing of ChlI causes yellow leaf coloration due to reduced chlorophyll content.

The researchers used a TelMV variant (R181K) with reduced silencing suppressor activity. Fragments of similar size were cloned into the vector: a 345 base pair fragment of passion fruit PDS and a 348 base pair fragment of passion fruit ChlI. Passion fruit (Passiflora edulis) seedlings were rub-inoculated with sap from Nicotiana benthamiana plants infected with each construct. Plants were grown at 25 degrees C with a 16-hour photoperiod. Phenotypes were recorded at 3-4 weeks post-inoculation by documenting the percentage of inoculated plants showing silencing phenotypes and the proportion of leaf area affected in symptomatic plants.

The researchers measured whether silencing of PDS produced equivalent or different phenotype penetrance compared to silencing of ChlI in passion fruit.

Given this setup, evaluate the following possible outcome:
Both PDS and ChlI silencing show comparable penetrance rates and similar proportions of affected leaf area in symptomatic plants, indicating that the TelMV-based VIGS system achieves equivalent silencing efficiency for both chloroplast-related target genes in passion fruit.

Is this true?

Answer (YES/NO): NO